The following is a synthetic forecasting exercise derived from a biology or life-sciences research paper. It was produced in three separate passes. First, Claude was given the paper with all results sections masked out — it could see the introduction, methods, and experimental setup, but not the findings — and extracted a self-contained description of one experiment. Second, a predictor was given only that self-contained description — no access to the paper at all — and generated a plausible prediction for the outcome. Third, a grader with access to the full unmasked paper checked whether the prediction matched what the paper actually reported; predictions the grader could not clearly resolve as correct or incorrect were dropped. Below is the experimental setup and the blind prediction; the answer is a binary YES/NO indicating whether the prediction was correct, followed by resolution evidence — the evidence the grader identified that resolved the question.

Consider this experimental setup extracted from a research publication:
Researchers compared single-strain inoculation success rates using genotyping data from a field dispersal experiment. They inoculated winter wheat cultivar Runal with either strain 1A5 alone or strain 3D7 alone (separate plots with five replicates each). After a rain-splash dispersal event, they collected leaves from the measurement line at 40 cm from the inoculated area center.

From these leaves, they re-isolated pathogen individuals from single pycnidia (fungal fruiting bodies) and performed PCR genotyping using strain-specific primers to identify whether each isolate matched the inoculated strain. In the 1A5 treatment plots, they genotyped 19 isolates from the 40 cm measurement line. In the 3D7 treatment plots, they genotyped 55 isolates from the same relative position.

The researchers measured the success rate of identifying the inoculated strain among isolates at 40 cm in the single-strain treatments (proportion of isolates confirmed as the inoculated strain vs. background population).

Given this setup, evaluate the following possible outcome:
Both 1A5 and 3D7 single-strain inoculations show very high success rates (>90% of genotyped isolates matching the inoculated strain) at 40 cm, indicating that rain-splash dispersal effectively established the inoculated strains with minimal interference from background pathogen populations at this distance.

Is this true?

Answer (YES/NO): NO